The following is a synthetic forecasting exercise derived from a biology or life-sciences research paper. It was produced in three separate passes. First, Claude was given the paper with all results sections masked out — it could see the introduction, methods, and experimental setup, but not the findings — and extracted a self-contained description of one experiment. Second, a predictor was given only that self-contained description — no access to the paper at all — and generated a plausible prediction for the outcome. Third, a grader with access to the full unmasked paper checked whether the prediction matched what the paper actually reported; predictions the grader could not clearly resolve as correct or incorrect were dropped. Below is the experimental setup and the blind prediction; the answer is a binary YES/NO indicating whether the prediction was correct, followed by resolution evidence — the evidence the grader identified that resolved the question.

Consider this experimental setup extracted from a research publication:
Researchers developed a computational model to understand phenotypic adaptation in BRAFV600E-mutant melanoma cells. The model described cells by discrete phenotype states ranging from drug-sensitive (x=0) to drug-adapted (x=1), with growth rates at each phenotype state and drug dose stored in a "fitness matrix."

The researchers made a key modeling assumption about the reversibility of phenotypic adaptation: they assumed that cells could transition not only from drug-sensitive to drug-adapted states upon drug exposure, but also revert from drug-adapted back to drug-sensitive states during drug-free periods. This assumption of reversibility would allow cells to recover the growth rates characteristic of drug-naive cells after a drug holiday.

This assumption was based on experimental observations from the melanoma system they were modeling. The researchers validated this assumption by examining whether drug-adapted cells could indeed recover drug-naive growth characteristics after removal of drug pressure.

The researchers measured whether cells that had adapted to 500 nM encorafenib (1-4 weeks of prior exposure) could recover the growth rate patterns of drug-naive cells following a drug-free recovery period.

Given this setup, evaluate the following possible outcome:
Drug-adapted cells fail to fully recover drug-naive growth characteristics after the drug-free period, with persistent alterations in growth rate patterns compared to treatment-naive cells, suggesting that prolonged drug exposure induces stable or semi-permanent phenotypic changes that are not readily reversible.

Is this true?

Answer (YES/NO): NO